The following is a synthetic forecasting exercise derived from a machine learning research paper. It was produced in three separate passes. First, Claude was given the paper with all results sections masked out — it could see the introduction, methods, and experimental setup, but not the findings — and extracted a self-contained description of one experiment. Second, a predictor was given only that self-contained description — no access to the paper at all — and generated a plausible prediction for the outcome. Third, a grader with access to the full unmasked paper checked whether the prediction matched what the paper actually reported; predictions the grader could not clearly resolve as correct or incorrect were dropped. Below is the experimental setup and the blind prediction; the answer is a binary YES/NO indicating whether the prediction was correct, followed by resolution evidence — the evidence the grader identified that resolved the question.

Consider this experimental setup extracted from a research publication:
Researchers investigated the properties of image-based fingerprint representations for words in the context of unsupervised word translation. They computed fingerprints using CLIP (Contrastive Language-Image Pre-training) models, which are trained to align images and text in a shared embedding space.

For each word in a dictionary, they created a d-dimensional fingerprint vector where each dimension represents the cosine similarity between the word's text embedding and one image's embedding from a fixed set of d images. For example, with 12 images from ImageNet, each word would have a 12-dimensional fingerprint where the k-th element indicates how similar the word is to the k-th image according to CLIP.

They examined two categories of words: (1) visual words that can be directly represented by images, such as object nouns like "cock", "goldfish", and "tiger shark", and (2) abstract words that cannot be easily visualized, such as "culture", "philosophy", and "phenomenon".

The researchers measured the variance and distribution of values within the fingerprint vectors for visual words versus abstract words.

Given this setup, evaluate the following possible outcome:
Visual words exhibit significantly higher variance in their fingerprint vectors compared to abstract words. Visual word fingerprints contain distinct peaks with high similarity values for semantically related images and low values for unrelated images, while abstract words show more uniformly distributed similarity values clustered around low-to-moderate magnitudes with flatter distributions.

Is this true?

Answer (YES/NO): YES